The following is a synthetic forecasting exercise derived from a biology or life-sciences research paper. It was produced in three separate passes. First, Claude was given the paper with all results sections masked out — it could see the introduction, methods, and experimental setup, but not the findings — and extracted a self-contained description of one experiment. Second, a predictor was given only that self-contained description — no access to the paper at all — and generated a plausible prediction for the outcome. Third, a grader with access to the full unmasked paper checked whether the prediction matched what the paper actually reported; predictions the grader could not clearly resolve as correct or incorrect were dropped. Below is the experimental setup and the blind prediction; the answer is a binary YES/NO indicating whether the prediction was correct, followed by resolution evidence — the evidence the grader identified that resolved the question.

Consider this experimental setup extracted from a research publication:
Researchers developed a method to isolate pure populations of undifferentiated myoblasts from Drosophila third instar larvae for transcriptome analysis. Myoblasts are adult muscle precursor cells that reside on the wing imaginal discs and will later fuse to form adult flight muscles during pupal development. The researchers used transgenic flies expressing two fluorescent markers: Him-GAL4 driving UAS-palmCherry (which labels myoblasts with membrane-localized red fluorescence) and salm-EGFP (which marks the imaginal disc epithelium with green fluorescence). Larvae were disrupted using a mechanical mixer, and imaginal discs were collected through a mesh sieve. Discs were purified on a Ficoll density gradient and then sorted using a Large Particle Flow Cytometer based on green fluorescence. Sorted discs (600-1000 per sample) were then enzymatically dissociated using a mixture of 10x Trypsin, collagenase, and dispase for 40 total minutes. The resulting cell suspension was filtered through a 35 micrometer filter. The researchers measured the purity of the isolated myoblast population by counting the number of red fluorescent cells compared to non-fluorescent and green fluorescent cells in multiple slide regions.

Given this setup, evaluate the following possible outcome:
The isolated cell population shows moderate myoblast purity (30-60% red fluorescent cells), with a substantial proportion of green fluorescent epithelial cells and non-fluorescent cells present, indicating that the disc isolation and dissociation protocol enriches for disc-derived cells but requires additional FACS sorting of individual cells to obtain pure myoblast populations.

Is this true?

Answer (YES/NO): NO